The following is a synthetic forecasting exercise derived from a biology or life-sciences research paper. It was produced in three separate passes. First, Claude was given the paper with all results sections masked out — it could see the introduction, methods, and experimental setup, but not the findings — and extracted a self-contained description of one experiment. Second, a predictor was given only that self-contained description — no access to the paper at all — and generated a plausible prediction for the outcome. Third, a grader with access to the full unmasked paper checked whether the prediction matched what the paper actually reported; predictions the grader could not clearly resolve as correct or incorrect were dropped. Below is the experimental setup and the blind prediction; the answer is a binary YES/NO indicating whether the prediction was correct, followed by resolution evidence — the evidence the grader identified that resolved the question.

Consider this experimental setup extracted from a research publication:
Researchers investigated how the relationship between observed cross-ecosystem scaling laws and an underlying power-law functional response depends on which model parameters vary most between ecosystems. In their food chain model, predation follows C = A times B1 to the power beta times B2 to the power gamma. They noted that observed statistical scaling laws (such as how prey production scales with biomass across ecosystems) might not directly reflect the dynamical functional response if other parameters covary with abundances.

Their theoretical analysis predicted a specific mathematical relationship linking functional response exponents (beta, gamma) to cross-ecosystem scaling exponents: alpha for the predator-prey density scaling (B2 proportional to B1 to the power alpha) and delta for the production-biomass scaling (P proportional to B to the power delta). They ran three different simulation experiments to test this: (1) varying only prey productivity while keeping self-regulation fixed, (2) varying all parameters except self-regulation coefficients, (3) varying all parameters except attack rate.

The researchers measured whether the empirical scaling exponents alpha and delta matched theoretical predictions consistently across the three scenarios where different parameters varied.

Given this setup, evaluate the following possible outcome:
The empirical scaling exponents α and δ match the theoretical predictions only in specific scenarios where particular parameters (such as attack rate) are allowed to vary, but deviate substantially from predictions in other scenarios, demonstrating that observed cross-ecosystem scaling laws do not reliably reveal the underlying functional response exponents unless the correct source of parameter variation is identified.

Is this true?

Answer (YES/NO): YES